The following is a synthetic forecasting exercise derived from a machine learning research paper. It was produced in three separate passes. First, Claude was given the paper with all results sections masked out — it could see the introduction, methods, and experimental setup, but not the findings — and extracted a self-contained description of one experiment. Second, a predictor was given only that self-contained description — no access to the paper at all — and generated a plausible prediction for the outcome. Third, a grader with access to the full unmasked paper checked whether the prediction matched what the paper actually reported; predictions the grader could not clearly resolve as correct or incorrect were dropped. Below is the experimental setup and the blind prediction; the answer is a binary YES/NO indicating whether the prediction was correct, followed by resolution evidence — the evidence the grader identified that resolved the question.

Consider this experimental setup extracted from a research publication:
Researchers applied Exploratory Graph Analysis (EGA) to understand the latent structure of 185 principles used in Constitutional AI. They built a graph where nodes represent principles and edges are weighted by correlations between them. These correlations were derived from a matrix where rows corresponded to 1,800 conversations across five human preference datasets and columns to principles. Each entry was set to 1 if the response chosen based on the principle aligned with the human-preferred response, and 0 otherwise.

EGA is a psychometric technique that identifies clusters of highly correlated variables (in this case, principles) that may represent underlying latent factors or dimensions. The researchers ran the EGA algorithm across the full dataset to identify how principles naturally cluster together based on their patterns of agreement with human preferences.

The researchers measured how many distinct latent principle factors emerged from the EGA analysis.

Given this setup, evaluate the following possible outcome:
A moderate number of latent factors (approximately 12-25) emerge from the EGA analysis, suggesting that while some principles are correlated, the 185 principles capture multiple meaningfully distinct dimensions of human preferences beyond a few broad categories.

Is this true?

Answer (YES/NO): NO